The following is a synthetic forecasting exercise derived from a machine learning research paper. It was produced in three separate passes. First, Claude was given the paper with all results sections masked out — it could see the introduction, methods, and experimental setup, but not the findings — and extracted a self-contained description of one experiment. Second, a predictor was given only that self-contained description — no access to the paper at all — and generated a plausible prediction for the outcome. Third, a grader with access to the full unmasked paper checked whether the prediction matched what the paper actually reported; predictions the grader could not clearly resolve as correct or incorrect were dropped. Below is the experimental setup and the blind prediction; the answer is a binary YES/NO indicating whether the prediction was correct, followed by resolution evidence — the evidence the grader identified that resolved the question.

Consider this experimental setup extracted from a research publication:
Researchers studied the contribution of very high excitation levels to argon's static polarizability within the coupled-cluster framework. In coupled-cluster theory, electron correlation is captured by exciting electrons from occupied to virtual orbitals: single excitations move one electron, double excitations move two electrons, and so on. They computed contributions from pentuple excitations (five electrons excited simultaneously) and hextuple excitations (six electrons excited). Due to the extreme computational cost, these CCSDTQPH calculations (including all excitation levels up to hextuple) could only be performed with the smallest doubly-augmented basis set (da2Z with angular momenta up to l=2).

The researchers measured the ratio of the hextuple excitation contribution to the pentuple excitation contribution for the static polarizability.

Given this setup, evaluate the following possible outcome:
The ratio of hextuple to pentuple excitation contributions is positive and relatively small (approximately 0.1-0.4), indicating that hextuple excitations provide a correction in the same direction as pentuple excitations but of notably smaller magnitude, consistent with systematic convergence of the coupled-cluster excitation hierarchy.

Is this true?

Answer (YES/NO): NO